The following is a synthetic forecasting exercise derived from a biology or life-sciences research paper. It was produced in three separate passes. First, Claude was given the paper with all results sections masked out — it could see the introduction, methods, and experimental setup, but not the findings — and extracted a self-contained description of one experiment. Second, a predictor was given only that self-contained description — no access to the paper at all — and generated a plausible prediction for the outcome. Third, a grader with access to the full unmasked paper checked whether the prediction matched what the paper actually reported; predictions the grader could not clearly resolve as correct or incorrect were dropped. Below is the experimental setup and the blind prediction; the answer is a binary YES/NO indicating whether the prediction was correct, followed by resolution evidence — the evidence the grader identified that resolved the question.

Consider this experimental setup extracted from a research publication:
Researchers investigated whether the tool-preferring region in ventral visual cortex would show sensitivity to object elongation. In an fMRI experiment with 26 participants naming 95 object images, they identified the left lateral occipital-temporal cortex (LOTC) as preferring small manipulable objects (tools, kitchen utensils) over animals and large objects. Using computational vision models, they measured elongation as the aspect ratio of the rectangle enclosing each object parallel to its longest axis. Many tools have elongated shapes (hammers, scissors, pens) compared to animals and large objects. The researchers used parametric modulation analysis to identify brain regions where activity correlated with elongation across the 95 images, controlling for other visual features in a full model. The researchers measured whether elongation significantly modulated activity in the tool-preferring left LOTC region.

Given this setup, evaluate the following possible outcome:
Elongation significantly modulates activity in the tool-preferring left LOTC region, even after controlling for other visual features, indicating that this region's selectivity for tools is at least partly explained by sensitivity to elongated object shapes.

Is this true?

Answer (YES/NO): NO